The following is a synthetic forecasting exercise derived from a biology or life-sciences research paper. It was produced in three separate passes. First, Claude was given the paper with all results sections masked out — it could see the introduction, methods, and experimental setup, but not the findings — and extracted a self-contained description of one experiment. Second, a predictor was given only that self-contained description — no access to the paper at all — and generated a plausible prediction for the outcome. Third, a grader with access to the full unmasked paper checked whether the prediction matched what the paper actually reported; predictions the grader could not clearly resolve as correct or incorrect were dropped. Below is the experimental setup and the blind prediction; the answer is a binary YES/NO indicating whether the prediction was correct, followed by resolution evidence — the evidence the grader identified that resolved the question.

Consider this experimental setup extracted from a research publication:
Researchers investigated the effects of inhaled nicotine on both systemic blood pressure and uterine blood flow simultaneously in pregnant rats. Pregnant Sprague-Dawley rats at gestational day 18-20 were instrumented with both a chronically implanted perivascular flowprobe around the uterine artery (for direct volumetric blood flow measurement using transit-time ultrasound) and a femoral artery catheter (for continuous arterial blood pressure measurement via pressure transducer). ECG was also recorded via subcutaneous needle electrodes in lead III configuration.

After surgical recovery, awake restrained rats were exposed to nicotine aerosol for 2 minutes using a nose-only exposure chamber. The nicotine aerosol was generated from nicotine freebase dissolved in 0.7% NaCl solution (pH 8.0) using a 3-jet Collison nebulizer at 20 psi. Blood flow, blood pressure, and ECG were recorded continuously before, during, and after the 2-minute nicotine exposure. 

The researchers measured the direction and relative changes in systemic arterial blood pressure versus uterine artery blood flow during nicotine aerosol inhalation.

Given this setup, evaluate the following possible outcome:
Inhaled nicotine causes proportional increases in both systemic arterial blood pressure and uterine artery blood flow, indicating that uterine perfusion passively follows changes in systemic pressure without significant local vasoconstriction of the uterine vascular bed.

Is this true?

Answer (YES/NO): NO